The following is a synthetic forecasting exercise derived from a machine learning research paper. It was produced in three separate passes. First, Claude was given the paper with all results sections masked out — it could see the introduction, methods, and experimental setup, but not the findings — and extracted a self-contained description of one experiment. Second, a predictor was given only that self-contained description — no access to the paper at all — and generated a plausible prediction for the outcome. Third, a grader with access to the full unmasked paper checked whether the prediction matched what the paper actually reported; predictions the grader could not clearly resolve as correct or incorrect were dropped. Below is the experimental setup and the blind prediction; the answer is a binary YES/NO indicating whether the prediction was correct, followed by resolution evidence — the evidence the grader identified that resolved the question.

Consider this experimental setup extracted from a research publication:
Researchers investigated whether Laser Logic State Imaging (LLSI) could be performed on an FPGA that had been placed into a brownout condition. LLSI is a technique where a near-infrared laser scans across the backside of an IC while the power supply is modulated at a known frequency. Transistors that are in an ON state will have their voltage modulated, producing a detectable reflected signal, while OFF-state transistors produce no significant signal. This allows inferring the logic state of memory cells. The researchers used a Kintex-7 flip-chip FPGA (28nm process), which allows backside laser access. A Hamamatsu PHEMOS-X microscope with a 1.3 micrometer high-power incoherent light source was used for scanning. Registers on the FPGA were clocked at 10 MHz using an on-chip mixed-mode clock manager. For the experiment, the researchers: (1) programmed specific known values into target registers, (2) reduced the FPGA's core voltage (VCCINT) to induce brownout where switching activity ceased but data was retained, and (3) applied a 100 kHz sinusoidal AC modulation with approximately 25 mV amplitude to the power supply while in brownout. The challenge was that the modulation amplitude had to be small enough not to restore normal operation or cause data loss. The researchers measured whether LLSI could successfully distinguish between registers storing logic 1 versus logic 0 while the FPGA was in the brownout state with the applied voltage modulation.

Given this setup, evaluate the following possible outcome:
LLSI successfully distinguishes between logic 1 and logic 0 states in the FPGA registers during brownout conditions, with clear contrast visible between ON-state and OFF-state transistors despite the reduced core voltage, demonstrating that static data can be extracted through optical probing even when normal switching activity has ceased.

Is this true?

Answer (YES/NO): YES